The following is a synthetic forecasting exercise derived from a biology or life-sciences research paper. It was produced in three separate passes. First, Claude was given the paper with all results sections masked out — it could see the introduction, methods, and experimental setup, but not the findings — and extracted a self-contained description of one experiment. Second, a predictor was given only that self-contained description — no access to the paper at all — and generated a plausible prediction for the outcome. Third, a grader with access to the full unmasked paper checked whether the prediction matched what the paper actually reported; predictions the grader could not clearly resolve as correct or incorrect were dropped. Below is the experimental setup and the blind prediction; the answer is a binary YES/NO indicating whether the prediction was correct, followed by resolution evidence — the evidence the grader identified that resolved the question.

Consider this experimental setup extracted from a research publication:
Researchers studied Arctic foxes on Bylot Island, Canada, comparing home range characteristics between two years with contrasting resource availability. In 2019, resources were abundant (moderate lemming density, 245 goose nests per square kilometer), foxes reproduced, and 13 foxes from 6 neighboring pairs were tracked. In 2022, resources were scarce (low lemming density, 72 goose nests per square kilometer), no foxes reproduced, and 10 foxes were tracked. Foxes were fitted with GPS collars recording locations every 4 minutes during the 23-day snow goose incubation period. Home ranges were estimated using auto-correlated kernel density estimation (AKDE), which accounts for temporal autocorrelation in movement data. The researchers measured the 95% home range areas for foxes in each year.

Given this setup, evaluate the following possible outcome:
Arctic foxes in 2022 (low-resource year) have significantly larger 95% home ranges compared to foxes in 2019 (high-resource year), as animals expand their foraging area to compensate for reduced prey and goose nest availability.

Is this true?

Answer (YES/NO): NO